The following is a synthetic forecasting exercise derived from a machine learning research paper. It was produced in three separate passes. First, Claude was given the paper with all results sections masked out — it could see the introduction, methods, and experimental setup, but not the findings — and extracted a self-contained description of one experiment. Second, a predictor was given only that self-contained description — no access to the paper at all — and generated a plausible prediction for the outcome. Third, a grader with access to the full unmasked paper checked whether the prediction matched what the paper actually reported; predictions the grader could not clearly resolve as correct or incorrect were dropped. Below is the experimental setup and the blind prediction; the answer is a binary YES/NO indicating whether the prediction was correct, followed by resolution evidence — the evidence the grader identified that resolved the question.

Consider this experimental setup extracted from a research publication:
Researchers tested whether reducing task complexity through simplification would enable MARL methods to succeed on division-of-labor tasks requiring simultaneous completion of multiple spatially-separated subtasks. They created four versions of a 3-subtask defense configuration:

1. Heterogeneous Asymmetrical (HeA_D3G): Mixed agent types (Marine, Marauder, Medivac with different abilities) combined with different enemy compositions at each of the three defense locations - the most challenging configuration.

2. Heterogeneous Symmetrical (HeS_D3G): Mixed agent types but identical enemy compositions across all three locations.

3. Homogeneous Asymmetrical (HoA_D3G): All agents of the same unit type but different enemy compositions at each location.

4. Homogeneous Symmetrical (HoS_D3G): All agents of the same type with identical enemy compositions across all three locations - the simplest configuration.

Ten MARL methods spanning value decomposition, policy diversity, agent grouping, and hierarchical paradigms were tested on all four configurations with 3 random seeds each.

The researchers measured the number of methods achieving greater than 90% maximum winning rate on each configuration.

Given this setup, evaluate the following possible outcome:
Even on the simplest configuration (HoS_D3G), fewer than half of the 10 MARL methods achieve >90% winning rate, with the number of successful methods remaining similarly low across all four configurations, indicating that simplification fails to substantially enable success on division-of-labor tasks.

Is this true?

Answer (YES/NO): NO